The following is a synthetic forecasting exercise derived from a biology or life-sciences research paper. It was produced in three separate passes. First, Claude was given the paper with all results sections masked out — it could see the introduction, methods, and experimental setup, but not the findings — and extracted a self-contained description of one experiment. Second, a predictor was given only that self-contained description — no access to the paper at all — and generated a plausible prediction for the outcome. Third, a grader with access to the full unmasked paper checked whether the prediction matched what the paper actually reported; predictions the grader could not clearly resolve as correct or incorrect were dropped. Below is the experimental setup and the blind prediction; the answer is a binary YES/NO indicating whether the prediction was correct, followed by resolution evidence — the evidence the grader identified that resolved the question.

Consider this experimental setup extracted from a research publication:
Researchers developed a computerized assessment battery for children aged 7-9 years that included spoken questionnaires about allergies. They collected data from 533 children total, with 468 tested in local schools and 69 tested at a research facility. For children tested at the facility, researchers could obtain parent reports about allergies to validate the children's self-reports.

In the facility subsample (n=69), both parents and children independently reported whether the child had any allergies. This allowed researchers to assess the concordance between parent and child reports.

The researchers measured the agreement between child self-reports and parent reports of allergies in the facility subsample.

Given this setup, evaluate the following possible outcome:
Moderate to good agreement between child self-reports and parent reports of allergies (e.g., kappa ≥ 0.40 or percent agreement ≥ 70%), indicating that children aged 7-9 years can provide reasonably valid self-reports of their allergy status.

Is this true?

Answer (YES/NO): YES